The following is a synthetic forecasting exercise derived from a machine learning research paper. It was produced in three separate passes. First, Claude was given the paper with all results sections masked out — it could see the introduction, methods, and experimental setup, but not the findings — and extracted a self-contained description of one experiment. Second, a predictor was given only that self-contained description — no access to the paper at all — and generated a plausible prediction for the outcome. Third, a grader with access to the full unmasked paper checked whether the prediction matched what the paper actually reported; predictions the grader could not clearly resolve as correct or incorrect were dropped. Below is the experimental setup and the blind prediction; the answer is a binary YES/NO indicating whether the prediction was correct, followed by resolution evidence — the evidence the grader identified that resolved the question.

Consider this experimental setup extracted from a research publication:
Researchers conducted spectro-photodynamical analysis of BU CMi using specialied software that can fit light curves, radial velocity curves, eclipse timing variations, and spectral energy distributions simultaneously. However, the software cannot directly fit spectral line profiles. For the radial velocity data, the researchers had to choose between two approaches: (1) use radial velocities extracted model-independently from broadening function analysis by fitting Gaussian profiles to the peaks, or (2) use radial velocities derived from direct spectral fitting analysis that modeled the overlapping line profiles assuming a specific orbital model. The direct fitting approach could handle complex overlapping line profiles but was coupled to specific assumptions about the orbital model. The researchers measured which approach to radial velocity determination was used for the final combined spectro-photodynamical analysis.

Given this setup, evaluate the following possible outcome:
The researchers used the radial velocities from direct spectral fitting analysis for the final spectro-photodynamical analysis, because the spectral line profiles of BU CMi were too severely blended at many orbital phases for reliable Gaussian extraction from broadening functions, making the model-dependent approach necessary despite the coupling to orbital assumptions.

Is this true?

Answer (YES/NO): NO